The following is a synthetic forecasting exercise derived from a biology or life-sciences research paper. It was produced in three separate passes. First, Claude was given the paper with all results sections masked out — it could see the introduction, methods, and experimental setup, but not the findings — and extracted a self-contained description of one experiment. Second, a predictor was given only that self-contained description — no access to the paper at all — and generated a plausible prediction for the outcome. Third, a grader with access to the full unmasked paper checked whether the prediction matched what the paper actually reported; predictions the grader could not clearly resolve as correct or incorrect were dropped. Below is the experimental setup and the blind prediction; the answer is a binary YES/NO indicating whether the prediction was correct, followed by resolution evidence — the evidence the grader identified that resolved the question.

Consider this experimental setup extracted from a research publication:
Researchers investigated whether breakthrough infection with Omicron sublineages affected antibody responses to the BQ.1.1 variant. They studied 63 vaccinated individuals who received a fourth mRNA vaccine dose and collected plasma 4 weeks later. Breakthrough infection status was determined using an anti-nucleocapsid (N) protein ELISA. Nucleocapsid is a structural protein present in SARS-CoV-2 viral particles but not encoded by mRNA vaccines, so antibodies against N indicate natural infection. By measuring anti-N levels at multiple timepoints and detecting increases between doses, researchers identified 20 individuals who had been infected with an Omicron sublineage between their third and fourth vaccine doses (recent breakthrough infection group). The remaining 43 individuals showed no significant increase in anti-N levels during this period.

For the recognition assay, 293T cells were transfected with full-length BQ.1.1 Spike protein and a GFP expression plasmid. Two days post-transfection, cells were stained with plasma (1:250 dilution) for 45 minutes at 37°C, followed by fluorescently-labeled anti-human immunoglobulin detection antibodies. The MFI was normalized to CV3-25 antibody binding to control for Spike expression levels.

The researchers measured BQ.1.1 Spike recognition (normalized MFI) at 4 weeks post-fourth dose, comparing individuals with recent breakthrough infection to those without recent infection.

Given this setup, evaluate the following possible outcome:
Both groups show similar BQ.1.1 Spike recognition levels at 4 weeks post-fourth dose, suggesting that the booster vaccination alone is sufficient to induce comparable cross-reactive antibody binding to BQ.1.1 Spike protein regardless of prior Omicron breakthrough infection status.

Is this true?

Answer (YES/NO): NO